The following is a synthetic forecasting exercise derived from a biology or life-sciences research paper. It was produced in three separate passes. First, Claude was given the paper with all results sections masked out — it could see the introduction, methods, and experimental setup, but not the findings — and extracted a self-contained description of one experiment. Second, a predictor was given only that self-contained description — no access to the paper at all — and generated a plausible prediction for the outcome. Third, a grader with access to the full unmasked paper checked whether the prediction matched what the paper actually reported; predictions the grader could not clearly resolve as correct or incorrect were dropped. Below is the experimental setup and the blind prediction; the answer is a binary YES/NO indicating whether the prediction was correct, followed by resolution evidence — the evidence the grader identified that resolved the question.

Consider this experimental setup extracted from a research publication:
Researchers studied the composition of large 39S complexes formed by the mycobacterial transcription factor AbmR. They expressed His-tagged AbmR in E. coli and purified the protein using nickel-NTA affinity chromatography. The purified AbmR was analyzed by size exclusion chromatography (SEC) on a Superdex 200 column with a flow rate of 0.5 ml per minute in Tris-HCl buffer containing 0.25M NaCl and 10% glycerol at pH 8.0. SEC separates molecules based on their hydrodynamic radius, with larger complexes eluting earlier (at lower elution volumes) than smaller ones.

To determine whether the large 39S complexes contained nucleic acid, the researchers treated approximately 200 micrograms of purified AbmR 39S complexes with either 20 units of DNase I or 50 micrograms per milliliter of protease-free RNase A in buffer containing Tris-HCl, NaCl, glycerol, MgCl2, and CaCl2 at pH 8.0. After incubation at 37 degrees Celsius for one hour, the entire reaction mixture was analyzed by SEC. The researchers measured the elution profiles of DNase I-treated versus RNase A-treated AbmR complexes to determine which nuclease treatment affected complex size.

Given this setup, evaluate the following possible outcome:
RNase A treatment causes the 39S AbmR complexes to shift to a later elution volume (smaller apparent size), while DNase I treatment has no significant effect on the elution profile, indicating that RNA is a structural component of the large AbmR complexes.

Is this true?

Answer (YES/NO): YES